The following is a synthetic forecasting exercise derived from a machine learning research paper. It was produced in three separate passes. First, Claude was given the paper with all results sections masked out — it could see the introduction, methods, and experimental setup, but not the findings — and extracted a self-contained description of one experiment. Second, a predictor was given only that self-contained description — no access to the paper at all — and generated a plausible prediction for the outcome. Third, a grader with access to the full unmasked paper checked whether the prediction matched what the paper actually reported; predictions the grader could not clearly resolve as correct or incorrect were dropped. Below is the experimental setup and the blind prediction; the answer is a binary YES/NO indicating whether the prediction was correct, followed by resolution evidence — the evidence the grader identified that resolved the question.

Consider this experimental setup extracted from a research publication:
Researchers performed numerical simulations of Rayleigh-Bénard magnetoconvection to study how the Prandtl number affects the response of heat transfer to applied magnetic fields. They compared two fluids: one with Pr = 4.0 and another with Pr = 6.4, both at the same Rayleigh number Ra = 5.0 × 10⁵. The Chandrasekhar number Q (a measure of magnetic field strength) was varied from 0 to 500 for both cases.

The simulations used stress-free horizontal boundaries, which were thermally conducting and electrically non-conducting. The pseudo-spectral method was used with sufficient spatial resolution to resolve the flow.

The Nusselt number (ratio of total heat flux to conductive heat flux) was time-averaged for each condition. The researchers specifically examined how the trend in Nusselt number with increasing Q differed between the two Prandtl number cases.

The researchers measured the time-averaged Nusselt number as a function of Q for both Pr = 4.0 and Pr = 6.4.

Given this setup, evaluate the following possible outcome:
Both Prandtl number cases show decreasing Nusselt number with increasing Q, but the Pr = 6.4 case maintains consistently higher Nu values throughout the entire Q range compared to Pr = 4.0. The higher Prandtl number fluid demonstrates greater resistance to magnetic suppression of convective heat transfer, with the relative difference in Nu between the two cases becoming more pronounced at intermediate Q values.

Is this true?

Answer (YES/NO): NO